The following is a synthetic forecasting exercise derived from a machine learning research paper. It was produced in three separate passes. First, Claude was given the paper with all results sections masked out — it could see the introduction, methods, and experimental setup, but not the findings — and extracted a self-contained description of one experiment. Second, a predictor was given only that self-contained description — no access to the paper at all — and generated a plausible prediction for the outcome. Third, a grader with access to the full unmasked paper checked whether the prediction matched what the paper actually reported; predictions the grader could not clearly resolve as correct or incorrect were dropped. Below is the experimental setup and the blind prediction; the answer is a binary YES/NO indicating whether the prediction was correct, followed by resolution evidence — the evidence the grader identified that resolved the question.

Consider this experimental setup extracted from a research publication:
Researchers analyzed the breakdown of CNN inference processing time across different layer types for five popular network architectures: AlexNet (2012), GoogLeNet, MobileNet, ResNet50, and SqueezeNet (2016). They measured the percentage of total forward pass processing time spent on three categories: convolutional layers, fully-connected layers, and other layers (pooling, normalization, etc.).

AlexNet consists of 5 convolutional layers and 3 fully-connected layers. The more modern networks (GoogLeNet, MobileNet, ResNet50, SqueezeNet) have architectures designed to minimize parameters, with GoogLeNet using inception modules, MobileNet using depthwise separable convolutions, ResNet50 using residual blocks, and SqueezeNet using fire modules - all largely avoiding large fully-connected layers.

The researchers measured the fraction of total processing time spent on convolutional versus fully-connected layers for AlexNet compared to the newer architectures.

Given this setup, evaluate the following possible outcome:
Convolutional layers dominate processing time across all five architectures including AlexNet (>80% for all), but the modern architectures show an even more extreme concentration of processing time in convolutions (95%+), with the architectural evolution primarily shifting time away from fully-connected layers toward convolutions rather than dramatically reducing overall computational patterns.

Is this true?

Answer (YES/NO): NO